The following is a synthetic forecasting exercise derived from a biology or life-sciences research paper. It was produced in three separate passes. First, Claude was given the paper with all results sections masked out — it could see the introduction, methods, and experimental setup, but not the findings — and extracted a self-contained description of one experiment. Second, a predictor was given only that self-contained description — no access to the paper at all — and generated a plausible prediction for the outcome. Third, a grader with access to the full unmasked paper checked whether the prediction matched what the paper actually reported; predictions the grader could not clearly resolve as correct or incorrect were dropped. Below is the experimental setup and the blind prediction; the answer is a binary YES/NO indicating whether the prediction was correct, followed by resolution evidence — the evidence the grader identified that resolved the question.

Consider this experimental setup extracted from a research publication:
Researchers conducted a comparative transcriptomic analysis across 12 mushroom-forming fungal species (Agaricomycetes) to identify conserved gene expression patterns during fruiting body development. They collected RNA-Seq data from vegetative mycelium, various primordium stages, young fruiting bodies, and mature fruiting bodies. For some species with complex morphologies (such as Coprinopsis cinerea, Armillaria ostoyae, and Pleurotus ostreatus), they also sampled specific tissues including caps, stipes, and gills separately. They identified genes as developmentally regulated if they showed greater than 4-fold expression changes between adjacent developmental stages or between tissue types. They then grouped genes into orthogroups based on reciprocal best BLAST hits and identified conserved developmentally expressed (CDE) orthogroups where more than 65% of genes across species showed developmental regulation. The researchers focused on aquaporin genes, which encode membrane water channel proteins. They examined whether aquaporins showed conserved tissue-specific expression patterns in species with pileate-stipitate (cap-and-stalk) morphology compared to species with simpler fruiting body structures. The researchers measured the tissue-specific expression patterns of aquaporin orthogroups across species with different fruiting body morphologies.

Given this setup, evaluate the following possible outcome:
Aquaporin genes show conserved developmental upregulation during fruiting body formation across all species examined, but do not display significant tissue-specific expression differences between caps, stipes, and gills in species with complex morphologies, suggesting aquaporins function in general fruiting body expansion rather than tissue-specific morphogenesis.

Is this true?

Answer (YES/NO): NO